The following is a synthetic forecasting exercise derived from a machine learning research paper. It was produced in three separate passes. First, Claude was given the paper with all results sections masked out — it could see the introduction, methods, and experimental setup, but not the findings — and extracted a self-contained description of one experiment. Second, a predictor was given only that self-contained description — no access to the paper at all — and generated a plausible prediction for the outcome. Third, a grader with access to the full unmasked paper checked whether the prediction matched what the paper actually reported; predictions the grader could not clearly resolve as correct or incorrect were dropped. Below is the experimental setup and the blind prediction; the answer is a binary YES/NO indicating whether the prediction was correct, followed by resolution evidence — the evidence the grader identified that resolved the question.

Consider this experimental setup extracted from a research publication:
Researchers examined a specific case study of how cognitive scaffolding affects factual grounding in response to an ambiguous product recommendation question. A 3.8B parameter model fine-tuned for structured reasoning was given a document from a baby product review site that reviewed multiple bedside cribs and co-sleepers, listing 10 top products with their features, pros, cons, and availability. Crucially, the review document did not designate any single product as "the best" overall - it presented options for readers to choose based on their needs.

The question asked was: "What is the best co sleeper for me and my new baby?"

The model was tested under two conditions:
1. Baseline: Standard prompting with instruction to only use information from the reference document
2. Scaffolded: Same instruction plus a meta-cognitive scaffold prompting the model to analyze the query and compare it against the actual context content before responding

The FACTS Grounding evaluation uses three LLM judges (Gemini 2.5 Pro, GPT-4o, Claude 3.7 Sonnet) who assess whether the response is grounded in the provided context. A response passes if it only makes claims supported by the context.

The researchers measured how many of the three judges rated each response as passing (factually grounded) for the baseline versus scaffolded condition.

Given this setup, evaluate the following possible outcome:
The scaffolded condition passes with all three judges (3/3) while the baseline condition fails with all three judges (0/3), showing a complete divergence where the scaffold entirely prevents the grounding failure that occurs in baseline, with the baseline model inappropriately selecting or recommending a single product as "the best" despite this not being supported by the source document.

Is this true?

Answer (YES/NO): YES